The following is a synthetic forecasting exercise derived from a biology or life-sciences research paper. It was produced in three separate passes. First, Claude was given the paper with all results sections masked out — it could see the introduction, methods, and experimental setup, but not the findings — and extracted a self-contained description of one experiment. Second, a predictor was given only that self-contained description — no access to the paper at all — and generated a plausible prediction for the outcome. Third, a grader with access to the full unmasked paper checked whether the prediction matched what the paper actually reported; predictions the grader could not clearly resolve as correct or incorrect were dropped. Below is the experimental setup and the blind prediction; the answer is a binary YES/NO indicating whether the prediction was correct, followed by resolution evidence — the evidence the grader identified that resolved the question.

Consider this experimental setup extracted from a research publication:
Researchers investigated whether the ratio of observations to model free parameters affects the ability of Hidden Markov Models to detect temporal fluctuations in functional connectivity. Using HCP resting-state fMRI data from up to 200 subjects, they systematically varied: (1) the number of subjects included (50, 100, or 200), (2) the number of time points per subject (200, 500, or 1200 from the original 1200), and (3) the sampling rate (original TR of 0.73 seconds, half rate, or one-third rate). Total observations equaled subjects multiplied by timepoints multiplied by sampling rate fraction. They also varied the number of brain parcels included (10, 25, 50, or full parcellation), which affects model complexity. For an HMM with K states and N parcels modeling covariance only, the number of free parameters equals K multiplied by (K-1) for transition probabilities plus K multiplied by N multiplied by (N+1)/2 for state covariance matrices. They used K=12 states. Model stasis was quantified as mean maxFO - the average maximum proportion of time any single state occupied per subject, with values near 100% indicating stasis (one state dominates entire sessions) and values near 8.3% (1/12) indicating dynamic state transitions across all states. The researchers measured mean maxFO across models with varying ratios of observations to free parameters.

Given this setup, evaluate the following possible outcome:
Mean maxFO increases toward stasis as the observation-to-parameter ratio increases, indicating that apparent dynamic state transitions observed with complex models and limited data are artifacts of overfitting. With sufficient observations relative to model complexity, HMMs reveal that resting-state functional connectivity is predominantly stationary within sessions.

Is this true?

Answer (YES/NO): NO